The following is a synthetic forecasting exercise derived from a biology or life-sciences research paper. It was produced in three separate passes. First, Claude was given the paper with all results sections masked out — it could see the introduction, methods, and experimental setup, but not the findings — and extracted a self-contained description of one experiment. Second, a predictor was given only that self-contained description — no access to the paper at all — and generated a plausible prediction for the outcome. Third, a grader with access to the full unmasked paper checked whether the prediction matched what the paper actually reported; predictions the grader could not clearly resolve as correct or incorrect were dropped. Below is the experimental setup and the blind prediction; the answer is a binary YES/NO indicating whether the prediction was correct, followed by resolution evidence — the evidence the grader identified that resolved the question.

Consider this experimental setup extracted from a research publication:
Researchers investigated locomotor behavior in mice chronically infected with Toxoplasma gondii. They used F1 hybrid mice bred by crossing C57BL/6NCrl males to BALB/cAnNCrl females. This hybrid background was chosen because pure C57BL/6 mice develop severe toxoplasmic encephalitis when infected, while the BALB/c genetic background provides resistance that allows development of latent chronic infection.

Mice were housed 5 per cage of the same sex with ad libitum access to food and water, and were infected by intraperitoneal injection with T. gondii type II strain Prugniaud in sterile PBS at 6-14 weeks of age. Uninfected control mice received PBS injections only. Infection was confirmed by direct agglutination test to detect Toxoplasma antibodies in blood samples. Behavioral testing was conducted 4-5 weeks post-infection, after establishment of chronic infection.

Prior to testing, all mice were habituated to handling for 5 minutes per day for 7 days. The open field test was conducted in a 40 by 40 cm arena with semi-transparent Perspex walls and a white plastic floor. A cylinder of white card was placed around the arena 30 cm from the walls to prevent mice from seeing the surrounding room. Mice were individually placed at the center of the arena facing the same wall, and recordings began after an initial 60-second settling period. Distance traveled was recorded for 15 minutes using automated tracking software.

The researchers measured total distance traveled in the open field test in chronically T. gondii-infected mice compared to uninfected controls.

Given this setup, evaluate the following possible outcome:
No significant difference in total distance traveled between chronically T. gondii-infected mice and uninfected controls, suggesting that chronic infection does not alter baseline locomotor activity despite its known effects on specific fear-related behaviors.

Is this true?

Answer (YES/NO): NO